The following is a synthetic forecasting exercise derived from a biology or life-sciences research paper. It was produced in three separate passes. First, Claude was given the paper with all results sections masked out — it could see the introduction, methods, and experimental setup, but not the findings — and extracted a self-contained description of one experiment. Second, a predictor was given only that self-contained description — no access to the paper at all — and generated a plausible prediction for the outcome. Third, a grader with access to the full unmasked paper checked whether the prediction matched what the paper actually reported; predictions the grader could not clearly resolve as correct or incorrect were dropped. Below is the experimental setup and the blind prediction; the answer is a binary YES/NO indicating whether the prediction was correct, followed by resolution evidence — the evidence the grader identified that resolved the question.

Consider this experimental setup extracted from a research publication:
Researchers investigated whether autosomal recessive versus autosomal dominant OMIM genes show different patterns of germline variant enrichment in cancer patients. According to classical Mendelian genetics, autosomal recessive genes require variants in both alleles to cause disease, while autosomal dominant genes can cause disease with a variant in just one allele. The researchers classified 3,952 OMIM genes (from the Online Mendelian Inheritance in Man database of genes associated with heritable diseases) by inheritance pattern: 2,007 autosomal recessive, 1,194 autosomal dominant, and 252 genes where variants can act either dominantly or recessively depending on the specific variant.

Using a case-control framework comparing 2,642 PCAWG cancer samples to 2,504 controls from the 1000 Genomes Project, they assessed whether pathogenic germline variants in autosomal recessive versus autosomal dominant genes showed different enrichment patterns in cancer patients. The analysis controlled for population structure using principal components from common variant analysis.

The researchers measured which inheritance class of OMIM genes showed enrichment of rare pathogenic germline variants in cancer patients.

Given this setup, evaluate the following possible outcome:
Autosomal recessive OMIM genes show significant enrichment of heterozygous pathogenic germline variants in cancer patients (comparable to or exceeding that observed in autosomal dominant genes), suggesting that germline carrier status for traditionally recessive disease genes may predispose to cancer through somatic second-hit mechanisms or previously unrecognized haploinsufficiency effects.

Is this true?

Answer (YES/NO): YES